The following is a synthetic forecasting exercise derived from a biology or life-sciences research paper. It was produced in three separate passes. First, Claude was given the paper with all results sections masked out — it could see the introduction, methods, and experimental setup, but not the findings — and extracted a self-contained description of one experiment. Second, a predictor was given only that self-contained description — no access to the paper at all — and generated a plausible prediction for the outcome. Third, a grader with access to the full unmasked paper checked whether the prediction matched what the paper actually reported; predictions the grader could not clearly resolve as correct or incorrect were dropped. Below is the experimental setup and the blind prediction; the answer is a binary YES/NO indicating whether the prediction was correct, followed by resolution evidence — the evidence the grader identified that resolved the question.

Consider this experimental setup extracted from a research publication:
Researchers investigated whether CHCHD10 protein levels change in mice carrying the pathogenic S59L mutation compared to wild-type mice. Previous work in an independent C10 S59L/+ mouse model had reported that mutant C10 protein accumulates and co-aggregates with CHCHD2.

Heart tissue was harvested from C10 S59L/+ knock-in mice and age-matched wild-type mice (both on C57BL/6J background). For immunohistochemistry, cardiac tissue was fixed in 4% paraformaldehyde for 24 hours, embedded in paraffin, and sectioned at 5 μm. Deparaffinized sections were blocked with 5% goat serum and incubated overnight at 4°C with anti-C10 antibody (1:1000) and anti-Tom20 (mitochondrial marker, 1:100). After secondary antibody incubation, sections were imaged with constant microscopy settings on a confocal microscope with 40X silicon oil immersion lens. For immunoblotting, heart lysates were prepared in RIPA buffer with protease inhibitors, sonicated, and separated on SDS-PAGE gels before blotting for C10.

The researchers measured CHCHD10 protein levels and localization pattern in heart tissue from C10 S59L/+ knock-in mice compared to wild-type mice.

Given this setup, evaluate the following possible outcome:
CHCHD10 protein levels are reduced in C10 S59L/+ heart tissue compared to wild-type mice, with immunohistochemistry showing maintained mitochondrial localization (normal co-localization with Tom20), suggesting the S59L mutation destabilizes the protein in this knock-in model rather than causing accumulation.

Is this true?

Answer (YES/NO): NO